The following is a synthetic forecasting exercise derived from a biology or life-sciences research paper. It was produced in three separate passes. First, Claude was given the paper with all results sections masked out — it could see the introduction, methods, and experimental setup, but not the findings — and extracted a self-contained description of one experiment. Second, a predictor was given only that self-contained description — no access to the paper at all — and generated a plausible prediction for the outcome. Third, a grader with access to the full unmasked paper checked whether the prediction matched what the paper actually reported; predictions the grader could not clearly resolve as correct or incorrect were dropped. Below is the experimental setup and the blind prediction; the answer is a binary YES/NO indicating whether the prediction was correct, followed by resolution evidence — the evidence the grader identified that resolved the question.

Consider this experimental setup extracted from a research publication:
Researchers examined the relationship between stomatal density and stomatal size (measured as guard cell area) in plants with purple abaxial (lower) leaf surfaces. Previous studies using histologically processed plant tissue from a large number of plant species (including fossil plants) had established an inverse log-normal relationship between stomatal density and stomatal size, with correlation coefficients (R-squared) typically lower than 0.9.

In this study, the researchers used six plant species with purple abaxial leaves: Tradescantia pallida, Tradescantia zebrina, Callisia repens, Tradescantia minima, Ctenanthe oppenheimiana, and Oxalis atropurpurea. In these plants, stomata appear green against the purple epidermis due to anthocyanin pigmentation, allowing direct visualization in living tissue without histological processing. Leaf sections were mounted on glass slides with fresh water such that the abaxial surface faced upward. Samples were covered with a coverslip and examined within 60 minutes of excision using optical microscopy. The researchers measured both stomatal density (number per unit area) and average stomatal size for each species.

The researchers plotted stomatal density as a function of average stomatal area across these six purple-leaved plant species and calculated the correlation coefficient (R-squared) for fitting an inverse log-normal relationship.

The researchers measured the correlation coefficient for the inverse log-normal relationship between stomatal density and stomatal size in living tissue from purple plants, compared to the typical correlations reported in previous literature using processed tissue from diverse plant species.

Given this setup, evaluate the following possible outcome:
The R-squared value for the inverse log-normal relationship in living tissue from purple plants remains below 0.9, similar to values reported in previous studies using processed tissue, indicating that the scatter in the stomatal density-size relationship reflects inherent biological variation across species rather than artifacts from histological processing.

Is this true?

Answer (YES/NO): NO